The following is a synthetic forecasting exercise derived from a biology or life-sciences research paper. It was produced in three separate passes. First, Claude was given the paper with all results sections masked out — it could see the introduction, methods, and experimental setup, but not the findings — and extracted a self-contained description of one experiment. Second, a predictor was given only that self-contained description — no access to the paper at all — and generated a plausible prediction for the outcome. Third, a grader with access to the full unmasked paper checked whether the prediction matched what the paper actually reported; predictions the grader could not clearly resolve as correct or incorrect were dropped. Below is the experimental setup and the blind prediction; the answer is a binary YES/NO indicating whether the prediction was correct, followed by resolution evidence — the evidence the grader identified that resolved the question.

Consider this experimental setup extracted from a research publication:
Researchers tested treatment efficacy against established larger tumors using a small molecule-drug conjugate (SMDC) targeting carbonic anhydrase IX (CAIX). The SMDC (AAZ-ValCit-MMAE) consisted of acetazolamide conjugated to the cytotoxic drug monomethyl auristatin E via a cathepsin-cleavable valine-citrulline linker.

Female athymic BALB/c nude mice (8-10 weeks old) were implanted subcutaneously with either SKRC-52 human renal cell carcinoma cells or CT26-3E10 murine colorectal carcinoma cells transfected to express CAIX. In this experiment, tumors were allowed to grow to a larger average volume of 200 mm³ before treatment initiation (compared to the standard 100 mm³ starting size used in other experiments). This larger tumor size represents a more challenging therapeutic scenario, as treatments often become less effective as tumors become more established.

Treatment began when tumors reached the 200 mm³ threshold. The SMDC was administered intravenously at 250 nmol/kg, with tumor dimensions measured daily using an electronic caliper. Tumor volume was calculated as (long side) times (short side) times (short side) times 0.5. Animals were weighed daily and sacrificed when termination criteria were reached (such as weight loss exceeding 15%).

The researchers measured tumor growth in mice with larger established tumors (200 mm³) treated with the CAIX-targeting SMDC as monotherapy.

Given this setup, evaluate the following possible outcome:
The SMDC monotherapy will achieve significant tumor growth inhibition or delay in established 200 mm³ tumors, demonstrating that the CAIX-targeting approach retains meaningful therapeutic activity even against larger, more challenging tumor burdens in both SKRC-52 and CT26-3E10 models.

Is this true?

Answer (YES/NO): NO